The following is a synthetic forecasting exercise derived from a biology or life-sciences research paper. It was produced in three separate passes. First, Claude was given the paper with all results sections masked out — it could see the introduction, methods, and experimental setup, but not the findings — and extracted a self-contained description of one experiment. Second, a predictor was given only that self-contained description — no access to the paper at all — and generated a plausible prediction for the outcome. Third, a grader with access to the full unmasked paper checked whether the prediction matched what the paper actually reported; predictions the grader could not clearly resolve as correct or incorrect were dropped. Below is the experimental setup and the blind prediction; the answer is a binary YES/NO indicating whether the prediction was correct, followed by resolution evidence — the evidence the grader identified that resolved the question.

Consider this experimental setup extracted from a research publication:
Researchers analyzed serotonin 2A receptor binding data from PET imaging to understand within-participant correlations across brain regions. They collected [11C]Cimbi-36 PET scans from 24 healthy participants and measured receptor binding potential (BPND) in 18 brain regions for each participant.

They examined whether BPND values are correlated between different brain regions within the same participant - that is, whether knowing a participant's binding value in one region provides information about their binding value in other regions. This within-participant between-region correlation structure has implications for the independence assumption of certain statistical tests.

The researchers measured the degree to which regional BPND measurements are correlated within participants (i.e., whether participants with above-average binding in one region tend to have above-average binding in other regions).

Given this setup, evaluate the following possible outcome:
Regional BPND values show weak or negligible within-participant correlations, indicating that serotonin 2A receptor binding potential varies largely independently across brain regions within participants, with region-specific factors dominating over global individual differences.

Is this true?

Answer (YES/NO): NO